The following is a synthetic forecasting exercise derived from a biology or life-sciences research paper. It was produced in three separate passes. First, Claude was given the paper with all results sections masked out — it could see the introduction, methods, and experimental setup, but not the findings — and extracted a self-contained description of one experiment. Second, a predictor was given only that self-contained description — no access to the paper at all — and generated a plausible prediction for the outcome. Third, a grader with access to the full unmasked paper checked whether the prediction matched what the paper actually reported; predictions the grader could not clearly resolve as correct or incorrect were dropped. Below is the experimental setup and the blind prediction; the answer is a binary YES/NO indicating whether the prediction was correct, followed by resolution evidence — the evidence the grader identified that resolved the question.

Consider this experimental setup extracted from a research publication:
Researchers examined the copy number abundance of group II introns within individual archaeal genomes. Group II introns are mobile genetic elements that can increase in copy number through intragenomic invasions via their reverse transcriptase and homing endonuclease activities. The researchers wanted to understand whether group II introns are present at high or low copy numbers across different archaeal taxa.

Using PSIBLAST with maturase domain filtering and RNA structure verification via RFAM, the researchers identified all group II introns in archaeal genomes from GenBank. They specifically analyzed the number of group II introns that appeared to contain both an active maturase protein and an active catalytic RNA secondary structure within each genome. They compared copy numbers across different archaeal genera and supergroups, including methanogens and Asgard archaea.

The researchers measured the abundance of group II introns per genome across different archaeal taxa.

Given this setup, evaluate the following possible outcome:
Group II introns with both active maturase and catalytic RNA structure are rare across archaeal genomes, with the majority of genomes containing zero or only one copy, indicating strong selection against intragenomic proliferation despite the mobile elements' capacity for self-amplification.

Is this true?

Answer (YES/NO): YES